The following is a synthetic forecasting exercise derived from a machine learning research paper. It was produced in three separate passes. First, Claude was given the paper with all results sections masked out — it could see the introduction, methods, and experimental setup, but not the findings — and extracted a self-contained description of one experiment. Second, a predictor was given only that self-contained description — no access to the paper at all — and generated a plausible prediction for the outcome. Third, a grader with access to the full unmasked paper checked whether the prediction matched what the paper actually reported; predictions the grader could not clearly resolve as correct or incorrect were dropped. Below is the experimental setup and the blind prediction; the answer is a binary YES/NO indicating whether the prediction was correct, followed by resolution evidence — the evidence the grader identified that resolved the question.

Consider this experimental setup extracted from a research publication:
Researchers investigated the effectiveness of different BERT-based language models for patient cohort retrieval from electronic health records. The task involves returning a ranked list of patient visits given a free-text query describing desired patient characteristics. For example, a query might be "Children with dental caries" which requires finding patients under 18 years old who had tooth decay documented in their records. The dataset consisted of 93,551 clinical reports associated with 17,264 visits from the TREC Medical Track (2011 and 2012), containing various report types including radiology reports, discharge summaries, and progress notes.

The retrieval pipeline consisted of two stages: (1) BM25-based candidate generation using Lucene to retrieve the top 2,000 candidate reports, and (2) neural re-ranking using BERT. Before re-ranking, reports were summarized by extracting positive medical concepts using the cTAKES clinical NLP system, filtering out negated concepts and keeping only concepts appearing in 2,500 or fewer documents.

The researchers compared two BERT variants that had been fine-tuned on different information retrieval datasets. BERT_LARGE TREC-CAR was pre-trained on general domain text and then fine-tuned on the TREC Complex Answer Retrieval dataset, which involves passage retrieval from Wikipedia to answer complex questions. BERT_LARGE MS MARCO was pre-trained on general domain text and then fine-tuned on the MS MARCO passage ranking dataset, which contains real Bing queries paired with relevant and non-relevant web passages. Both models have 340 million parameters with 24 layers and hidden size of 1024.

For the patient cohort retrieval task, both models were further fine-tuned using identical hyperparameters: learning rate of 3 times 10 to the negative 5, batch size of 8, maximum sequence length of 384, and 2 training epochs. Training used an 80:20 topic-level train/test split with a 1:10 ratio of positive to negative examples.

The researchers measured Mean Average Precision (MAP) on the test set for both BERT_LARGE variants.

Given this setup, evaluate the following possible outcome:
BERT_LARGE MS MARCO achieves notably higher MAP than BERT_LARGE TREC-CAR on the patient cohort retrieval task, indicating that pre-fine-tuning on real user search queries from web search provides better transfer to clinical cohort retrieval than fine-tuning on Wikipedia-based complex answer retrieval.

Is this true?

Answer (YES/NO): YES